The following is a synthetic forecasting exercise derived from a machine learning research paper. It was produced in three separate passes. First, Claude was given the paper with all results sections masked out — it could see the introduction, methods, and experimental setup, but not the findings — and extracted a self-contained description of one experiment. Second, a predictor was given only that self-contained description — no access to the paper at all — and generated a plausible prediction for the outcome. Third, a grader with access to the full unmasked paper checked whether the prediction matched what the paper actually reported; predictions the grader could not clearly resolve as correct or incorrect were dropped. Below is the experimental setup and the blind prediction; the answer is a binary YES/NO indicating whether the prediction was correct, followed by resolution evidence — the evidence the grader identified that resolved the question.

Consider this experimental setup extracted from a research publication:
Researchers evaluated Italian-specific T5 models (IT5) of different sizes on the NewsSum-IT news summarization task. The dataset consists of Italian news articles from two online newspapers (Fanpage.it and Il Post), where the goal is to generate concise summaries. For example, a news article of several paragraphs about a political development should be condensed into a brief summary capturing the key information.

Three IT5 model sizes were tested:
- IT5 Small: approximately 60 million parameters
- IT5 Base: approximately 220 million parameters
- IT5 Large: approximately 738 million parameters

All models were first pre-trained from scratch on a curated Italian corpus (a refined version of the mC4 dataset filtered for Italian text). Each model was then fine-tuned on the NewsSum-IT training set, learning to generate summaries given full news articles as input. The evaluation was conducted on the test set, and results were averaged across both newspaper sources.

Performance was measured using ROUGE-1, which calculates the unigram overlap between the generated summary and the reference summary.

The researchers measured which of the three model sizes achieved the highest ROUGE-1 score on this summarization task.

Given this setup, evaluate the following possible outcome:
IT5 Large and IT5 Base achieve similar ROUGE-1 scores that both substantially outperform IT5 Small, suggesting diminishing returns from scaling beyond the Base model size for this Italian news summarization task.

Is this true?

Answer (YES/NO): NO